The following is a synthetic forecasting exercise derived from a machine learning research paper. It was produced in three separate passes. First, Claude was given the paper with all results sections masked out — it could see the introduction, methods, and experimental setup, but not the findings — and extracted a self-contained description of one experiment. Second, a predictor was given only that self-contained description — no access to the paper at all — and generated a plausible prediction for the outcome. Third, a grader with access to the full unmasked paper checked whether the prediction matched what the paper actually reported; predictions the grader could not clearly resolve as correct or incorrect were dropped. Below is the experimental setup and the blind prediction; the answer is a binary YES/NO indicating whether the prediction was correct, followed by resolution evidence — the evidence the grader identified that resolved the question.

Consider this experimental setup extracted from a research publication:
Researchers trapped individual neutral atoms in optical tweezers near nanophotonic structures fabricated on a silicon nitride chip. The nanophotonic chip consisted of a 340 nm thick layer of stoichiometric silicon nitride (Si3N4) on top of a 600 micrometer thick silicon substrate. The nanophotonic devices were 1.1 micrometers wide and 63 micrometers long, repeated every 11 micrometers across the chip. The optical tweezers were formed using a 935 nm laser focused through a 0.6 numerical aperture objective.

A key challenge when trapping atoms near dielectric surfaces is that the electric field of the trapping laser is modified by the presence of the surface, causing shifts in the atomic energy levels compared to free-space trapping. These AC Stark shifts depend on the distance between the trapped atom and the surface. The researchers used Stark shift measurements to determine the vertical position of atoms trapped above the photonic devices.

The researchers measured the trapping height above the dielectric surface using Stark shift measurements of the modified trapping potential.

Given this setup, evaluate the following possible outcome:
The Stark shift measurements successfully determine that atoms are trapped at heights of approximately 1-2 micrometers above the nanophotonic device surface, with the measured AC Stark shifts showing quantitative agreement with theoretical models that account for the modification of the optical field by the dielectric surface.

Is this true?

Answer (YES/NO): NO